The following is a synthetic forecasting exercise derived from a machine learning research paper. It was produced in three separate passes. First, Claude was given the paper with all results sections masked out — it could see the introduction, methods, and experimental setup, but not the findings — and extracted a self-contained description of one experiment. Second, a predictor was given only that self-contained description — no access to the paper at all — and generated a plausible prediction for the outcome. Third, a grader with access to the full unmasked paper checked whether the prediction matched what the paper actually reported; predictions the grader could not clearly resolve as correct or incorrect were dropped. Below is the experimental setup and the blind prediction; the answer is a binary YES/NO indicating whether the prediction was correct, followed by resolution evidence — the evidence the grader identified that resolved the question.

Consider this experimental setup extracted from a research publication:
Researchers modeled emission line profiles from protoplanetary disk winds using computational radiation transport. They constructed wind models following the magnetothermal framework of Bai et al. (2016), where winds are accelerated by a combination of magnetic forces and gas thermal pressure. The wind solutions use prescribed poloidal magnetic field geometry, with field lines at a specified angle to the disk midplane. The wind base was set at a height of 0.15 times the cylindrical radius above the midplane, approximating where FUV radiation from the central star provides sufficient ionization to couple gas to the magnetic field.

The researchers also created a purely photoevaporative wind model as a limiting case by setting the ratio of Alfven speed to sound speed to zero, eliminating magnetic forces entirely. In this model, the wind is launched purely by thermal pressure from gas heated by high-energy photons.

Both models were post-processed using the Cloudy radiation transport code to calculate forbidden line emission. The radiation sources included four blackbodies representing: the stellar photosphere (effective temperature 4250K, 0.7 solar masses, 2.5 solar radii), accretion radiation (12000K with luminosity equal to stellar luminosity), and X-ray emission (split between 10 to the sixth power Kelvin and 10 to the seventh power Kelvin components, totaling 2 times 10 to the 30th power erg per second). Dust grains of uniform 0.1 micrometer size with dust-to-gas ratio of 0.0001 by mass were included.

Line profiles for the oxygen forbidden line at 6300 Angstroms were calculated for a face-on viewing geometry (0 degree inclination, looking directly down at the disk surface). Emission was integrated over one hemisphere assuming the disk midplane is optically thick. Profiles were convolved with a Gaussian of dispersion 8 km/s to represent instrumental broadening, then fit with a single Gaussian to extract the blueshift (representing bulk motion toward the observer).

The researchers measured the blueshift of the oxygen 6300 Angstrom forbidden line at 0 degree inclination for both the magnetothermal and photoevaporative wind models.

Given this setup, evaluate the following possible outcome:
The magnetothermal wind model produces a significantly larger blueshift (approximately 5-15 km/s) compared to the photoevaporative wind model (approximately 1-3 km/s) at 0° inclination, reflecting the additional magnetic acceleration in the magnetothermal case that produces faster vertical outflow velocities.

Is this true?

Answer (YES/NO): NO